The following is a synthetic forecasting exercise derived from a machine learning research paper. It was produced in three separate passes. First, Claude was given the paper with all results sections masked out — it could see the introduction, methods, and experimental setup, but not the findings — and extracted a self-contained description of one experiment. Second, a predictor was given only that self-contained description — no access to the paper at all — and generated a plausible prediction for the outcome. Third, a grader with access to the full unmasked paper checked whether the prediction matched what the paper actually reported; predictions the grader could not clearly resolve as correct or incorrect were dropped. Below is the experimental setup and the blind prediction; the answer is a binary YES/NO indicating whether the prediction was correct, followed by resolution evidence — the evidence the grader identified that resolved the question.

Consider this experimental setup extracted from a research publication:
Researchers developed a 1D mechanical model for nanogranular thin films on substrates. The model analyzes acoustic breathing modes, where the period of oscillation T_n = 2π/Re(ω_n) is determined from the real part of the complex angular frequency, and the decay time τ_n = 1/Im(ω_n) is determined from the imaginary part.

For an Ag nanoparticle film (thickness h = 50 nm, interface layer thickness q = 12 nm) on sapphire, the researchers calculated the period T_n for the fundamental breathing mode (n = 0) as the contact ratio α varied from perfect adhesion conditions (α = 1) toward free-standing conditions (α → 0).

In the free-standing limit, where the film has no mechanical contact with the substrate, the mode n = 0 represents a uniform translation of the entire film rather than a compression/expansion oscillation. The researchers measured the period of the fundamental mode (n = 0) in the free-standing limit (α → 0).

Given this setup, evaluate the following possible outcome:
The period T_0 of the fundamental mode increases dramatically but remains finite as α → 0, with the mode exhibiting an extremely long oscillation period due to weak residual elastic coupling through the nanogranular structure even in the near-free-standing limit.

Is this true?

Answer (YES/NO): NO